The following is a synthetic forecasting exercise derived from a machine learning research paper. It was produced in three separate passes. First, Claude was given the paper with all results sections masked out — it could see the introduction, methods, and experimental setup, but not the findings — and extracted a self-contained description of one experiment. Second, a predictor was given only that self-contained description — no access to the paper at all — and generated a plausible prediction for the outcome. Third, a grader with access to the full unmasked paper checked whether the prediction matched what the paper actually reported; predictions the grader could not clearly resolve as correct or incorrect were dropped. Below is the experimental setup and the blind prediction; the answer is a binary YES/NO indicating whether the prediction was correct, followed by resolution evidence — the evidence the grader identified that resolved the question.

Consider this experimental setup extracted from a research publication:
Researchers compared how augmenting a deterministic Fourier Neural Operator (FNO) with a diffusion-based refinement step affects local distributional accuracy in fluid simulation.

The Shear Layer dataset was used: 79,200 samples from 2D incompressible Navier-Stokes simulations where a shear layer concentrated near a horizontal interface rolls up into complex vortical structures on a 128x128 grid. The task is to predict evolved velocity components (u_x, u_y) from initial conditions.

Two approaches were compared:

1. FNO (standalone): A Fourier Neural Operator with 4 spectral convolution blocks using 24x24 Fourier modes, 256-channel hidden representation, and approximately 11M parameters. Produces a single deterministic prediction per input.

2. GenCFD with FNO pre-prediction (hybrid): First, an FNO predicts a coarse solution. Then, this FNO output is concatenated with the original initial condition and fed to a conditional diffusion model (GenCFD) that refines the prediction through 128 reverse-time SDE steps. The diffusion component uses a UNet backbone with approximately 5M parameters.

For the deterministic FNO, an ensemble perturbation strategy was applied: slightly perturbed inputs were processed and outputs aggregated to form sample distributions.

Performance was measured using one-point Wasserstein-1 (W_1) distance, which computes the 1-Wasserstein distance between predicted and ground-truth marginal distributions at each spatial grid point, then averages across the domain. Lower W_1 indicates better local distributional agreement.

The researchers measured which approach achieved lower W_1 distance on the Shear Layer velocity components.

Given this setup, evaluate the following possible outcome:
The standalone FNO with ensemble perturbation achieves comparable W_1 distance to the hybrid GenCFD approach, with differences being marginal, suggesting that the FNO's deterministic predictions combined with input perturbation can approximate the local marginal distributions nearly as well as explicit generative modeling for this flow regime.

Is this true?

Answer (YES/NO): NO